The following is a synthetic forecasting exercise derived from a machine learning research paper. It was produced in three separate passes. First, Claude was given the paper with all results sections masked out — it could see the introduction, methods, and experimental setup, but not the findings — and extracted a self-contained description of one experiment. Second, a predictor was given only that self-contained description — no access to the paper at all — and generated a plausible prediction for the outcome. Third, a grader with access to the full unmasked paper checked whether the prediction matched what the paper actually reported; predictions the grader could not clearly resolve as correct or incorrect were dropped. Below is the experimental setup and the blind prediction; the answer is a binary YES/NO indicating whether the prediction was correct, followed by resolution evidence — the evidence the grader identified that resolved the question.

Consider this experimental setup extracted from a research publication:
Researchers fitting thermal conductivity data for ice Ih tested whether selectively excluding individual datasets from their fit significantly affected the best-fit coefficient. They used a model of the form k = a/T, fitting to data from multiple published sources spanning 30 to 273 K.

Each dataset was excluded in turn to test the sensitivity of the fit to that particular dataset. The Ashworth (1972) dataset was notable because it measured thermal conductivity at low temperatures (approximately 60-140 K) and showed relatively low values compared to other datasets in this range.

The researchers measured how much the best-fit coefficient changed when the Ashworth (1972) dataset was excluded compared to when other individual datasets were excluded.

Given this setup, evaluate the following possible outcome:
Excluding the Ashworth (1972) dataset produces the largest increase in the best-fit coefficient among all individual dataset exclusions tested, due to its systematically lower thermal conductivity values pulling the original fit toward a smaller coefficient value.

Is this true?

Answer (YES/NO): YES